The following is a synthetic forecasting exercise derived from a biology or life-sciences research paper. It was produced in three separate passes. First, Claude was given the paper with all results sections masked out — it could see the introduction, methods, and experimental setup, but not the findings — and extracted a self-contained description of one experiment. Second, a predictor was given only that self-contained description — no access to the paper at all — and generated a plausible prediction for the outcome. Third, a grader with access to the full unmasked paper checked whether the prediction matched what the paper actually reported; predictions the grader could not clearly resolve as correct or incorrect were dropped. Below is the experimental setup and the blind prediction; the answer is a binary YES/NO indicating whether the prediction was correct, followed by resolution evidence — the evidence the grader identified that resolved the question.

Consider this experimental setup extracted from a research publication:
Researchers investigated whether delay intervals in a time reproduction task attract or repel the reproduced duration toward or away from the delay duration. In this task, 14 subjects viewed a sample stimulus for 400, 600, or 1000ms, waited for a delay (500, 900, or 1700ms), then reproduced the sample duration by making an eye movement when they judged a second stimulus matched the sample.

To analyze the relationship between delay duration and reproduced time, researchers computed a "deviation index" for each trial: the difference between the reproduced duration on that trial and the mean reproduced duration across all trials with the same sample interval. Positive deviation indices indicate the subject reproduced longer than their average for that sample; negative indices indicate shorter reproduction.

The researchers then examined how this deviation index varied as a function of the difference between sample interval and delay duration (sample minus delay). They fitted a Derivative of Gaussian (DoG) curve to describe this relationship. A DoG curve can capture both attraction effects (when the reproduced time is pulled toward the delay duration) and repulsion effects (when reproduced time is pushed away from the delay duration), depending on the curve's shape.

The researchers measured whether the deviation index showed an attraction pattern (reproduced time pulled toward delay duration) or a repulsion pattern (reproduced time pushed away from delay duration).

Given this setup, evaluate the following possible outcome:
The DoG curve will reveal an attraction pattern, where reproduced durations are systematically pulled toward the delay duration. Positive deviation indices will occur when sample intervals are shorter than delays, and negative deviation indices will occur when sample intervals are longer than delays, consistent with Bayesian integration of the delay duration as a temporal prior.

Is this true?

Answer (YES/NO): NO